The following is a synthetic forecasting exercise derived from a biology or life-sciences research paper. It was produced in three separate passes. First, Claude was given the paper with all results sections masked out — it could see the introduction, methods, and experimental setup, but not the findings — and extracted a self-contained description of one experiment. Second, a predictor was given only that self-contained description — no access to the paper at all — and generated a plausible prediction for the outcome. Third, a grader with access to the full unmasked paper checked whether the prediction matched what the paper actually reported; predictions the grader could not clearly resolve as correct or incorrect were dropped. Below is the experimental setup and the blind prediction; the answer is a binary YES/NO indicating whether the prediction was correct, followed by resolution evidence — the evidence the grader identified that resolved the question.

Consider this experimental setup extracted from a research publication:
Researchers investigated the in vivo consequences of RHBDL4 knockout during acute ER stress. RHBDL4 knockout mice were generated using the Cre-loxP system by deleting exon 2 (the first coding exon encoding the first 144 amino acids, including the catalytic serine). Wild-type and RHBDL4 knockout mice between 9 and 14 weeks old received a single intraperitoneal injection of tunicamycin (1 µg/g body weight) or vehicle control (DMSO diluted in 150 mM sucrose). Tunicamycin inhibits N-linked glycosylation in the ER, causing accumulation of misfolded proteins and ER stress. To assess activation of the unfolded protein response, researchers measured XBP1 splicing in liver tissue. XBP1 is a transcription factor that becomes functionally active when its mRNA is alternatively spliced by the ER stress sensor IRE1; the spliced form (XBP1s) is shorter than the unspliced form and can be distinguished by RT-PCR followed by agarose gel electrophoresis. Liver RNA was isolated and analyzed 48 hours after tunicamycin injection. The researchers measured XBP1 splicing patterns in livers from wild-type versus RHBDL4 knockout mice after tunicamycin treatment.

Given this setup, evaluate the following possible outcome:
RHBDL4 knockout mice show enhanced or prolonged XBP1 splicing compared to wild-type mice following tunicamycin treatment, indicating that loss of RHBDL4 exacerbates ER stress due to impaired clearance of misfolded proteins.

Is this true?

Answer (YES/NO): NO